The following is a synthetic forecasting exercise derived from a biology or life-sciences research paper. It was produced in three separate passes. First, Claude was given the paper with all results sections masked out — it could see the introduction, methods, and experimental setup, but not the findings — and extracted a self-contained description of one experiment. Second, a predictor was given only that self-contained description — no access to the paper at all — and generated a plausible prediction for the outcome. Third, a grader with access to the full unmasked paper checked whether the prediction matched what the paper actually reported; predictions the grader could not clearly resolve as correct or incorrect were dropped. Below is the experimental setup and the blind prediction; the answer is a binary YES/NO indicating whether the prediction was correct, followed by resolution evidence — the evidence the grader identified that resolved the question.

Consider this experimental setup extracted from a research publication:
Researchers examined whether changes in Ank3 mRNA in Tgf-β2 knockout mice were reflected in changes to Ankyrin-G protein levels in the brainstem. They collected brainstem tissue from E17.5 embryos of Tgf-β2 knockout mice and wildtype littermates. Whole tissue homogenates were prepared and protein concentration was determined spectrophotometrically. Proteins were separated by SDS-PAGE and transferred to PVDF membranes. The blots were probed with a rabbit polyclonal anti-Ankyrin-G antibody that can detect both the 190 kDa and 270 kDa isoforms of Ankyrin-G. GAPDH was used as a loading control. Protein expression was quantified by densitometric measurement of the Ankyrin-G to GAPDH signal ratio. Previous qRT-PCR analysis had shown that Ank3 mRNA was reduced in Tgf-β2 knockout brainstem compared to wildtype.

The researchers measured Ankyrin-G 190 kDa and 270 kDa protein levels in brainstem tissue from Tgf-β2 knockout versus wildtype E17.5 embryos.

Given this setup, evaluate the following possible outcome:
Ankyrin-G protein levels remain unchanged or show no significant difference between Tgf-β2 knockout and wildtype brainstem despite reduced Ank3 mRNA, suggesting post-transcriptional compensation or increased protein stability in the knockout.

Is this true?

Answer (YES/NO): YES